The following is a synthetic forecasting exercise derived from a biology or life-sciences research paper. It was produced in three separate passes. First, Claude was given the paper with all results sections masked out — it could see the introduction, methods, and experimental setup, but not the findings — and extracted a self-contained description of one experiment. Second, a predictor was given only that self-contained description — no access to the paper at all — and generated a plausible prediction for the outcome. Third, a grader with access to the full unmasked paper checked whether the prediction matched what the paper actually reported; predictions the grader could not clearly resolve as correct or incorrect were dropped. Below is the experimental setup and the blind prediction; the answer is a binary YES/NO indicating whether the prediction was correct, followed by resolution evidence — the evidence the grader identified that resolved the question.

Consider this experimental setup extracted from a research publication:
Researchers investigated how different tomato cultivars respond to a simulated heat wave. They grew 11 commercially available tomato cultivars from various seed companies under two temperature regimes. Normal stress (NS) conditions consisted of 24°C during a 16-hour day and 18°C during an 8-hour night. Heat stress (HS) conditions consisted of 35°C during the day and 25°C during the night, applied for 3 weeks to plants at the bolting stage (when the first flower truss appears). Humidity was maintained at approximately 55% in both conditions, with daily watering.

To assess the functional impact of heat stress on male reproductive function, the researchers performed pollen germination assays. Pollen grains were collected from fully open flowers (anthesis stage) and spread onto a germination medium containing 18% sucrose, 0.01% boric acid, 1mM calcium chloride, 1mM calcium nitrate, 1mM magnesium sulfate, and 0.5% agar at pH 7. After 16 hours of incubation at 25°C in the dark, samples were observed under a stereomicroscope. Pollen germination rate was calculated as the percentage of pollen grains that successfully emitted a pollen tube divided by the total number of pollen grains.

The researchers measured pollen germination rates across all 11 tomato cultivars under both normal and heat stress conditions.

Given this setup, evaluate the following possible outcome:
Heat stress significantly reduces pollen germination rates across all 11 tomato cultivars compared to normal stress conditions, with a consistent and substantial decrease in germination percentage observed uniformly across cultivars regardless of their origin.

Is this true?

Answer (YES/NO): NO